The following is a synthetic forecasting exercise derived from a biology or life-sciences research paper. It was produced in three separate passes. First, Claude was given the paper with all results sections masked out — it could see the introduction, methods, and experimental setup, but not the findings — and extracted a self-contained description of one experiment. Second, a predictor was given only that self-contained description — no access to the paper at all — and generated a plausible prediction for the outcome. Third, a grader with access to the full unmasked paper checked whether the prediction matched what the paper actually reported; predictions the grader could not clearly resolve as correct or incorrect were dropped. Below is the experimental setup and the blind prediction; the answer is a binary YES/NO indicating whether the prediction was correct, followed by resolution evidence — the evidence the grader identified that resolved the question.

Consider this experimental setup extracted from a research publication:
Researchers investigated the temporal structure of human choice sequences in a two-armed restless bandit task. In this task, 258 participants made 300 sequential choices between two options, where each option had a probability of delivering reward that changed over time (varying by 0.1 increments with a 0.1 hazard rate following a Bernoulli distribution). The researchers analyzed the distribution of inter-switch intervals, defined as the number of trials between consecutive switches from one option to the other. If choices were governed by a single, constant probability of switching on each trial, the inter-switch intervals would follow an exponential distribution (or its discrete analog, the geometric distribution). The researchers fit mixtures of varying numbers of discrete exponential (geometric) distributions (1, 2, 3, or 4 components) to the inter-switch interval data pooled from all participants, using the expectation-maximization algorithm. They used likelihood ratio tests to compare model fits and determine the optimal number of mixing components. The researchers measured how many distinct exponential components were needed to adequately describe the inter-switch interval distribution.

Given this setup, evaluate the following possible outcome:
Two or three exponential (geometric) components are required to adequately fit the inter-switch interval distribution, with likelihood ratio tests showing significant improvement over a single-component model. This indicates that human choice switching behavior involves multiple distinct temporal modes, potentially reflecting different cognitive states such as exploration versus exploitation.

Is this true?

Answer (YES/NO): YES